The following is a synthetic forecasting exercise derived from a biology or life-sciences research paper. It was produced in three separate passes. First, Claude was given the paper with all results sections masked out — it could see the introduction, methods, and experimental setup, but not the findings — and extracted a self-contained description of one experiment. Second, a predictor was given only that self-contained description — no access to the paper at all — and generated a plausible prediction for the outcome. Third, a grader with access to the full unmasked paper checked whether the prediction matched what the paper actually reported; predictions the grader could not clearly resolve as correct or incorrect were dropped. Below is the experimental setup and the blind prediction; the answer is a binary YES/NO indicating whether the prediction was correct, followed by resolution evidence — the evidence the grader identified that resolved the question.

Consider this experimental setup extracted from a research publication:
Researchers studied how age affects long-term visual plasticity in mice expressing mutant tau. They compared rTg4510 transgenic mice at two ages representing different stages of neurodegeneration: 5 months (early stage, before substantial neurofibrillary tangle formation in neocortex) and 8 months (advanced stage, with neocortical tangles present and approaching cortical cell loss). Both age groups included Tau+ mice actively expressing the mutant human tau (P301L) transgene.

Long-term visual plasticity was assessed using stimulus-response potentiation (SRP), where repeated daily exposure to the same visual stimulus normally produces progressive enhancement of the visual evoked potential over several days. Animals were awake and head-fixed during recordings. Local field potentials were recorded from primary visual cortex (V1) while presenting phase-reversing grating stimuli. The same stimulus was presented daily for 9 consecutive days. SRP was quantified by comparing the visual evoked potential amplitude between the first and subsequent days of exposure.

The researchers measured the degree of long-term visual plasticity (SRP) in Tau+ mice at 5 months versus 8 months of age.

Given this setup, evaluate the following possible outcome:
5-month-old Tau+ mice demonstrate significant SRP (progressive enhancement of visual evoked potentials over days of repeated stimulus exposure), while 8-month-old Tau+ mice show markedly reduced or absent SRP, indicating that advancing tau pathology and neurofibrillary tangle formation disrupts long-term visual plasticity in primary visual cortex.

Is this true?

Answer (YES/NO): YES